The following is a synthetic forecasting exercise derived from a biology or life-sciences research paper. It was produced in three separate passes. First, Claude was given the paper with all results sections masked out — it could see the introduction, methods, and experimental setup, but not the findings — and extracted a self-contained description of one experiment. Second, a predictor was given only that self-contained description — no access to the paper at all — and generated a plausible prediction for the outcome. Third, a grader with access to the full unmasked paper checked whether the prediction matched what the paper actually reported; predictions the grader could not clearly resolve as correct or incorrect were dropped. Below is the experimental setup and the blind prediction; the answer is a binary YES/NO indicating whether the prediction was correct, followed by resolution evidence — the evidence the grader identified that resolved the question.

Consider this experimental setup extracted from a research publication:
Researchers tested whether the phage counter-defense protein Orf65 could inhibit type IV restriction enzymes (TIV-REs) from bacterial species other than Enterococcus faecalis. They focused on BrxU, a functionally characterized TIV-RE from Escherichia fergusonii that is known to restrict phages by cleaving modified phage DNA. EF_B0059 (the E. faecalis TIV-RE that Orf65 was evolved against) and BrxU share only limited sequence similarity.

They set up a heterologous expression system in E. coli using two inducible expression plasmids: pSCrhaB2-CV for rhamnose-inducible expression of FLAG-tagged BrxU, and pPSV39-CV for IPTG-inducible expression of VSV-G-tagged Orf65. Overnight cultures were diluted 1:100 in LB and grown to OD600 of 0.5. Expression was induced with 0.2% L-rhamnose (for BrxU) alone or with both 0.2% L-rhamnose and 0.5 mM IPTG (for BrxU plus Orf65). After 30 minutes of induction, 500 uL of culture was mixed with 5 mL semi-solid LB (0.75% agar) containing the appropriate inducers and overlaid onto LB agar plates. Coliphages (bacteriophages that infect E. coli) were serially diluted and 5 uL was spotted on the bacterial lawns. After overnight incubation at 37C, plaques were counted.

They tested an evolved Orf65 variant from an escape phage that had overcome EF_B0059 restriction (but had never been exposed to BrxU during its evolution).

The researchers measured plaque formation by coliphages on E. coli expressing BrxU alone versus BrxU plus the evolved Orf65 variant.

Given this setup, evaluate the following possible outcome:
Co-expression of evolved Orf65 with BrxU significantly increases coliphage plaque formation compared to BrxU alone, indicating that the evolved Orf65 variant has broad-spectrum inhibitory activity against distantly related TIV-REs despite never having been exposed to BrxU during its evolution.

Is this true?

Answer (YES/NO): NO